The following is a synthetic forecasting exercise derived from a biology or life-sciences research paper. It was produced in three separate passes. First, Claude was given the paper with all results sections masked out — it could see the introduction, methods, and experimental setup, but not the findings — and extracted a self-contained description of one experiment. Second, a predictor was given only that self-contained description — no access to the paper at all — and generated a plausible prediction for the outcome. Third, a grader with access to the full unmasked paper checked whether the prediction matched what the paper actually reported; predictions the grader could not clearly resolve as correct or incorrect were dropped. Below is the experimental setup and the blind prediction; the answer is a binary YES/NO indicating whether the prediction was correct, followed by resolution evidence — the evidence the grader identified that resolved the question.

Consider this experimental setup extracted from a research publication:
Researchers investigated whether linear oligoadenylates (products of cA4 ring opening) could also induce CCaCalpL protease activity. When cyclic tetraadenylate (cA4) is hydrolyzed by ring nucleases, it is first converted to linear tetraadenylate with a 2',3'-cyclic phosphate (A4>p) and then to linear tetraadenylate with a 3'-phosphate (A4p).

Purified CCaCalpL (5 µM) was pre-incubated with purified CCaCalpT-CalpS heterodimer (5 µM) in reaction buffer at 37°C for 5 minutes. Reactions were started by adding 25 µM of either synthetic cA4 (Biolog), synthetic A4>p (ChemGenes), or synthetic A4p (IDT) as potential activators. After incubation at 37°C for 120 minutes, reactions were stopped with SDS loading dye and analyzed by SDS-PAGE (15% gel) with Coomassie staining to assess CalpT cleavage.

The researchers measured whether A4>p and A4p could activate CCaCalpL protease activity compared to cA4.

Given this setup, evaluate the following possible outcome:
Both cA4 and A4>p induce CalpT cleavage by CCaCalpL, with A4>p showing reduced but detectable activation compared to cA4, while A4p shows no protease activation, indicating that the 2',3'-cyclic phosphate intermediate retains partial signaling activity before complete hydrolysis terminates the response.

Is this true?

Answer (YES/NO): NO